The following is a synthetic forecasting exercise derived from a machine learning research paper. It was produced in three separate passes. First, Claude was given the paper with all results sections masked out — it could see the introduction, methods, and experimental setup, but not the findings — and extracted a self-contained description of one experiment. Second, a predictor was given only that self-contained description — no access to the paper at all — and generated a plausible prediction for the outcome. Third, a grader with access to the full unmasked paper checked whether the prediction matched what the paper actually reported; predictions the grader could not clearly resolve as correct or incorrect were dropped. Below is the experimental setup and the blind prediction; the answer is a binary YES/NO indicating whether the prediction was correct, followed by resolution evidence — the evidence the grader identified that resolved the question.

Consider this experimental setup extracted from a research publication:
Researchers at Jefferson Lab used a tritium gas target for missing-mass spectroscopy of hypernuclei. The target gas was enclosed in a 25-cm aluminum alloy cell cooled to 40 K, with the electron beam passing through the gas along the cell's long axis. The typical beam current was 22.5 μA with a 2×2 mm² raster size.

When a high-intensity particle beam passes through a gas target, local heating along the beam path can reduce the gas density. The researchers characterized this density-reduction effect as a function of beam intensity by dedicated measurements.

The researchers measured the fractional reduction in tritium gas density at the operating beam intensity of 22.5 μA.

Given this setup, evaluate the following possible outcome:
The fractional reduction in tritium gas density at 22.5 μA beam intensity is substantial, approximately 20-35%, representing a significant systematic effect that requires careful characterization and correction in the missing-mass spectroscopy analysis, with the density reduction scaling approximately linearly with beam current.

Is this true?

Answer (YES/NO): NO